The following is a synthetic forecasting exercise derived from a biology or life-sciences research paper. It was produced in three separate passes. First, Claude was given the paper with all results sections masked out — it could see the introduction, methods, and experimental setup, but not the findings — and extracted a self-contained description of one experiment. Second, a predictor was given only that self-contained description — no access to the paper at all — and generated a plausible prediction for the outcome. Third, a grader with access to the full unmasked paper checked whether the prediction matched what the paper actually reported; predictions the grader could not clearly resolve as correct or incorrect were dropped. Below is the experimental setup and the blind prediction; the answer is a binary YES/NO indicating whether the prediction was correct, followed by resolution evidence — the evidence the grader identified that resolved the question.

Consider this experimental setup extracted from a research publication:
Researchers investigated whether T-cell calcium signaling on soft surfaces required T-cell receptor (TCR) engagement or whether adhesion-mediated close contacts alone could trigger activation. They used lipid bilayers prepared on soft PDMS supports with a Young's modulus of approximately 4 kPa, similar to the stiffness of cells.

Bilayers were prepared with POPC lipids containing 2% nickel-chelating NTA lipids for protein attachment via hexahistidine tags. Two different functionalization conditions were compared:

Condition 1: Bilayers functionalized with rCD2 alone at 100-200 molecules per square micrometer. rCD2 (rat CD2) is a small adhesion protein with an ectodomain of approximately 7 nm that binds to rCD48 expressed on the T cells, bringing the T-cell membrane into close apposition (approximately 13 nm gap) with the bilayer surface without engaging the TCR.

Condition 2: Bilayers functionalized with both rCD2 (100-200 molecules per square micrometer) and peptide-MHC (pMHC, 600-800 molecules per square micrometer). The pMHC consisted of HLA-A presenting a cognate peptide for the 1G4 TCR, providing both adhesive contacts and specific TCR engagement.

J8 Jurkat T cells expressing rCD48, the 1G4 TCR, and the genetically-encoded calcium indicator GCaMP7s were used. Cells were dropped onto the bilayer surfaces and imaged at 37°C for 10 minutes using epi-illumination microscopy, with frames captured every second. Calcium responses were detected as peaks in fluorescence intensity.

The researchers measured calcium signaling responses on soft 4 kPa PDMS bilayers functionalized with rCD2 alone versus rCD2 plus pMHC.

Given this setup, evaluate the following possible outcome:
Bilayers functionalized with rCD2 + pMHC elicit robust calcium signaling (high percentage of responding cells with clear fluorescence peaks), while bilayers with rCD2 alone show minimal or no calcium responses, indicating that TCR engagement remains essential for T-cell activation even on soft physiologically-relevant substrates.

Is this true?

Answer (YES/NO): NO